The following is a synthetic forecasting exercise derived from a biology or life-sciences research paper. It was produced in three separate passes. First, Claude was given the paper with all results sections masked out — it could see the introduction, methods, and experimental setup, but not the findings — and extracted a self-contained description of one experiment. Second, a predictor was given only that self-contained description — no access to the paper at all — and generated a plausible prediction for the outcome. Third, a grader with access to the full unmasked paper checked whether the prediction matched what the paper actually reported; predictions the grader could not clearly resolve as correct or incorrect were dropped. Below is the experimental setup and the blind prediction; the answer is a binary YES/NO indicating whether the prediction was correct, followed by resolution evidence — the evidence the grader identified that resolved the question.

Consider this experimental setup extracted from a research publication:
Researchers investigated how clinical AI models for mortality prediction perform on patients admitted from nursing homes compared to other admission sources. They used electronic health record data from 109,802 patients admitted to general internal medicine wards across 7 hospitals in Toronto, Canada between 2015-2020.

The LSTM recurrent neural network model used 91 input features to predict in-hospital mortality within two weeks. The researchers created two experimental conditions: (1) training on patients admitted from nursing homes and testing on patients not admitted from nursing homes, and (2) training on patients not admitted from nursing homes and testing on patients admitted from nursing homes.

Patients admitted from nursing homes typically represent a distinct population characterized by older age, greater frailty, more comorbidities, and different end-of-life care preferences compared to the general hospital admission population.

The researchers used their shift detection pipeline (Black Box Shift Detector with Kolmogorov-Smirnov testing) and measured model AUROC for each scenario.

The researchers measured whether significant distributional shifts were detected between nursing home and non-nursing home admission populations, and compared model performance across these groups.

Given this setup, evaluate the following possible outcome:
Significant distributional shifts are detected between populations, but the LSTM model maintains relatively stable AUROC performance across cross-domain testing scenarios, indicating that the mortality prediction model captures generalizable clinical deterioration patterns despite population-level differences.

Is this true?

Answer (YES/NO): NO